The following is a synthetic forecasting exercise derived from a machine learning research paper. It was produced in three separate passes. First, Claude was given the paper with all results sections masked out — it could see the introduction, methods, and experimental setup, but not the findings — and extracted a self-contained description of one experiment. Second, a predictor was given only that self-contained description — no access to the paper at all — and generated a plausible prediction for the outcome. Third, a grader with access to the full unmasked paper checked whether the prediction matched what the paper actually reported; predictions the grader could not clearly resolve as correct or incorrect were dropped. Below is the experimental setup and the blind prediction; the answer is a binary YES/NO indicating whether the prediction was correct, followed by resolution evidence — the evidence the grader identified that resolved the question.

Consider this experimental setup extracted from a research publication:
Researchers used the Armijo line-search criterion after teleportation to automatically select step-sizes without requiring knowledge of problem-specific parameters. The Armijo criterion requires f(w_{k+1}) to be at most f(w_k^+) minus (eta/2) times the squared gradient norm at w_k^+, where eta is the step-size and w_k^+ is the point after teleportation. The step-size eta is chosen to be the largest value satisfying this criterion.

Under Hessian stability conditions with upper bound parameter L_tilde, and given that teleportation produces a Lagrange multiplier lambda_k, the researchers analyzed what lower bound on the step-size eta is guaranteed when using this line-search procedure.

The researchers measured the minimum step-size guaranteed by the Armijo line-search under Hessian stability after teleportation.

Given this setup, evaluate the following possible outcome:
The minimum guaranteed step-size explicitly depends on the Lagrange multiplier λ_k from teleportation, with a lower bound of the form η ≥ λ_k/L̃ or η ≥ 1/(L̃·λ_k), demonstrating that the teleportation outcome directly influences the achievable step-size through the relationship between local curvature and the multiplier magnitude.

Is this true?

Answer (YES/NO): YES